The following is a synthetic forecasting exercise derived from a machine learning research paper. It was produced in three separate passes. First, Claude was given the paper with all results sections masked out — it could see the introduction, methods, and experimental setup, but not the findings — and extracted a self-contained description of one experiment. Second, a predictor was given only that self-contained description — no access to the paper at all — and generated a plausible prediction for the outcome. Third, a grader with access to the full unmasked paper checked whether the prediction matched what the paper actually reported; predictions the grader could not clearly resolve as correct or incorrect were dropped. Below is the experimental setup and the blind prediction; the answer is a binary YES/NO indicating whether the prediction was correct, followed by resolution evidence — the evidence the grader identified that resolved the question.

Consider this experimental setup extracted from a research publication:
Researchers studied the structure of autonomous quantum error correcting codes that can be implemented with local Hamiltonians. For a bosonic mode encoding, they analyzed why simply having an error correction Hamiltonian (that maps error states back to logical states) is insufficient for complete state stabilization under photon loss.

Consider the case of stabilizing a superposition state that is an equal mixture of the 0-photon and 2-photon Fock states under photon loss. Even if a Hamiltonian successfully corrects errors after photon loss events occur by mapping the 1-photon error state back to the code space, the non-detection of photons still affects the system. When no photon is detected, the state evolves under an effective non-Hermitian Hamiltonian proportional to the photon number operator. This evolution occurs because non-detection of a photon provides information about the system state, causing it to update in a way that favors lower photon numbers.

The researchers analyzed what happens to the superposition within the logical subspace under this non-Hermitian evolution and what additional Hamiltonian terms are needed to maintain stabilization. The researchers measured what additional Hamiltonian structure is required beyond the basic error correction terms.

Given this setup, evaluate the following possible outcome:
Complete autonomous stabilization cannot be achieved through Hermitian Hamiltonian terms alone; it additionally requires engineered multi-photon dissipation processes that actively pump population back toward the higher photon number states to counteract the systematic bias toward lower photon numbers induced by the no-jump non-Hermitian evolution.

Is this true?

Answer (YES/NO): NO